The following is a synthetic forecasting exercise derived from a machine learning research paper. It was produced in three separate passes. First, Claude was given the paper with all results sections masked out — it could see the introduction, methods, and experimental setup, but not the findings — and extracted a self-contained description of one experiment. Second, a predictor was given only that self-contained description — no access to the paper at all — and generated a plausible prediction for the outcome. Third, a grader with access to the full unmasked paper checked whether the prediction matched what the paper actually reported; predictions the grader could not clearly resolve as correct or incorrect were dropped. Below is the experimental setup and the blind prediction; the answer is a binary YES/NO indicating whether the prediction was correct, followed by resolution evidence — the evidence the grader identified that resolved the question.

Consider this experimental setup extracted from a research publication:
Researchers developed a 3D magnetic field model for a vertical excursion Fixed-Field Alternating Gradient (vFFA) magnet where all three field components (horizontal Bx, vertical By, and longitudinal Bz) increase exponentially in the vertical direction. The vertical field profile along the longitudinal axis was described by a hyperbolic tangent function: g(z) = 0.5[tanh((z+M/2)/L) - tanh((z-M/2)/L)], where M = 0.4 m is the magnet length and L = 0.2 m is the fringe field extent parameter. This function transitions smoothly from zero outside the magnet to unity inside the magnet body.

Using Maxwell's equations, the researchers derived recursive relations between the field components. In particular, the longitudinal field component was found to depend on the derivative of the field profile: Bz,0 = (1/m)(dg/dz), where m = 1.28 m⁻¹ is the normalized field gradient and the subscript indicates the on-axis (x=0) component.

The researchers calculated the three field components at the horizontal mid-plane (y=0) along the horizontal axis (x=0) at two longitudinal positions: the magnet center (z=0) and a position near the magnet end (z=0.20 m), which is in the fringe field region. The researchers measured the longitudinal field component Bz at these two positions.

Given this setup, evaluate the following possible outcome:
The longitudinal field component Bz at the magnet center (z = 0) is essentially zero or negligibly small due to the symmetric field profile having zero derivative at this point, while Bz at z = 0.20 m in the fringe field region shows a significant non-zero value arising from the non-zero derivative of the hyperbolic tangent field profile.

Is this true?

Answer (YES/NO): YES